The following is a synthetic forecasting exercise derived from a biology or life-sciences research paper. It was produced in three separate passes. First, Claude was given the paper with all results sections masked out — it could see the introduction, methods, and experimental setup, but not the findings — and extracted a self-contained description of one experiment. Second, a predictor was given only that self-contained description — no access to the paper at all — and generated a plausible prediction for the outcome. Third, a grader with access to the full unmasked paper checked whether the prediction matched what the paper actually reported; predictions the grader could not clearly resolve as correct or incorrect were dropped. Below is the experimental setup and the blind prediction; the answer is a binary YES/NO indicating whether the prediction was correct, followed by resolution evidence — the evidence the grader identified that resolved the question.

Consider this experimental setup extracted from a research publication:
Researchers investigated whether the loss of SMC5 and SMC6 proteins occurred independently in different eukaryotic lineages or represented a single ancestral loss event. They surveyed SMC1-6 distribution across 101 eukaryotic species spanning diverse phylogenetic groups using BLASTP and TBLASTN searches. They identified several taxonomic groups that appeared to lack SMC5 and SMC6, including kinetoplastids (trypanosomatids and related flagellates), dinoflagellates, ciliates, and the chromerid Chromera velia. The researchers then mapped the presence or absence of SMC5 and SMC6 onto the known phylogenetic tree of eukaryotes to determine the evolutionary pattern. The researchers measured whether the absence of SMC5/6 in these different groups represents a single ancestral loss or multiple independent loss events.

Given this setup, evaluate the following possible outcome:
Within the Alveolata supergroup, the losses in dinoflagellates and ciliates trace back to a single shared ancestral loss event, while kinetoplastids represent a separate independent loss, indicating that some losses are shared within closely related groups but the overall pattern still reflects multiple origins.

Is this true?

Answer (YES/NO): NO